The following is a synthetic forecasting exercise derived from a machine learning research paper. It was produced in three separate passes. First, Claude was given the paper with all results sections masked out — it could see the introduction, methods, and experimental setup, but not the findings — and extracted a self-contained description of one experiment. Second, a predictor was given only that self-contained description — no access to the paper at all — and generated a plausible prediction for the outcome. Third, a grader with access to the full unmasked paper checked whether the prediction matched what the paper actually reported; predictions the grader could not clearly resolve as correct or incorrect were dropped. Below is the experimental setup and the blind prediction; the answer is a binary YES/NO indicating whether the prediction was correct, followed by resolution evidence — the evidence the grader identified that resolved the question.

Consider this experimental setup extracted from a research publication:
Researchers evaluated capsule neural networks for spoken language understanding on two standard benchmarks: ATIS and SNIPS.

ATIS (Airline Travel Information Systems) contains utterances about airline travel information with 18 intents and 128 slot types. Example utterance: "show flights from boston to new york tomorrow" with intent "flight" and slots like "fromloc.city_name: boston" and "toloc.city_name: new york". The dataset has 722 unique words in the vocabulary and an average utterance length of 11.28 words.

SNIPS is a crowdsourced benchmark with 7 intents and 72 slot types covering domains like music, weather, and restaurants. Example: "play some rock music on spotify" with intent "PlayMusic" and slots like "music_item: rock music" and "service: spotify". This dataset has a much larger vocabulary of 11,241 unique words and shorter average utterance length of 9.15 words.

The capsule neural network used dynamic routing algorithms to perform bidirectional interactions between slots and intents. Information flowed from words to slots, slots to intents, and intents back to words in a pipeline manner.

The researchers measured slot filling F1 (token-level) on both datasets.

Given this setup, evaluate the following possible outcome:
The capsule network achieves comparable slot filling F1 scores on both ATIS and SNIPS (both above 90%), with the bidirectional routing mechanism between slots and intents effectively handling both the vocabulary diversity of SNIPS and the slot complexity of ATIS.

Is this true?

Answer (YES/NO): NO